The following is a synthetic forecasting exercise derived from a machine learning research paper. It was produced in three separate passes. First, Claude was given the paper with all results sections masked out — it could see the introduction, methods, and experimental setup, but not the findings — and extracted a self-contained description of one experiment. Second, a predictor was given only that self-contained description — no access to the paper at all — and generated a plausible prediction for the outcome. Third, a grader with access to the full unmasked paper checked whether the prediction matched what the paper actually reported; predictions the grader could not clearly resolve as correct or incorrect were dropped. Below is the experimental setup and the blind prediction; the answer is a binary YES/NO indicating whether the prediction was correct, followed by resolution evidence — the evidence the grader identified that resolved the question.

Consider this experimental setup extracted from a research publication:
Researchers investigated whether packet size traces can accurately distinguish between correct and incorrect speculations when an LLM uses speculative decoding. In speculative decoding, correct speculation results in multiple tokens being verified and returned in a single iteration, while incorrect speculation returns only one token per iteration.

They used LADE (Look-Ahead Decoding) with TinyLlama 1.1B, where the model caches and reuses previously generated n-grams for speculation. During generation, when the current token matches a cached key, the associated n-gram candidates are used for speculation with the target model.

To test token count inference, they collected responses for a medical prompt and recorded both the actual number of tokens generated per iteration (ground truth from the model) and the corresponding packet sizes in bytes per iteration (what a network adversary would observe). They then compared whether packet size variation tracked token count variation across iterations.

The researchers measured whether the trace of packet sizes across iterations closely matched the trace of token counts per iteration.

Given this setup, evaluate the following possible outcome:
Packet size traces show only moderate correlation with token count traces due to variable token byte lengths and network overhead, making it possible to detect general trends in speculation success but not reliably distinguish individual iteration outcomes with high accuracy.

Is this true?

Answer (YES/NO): NO